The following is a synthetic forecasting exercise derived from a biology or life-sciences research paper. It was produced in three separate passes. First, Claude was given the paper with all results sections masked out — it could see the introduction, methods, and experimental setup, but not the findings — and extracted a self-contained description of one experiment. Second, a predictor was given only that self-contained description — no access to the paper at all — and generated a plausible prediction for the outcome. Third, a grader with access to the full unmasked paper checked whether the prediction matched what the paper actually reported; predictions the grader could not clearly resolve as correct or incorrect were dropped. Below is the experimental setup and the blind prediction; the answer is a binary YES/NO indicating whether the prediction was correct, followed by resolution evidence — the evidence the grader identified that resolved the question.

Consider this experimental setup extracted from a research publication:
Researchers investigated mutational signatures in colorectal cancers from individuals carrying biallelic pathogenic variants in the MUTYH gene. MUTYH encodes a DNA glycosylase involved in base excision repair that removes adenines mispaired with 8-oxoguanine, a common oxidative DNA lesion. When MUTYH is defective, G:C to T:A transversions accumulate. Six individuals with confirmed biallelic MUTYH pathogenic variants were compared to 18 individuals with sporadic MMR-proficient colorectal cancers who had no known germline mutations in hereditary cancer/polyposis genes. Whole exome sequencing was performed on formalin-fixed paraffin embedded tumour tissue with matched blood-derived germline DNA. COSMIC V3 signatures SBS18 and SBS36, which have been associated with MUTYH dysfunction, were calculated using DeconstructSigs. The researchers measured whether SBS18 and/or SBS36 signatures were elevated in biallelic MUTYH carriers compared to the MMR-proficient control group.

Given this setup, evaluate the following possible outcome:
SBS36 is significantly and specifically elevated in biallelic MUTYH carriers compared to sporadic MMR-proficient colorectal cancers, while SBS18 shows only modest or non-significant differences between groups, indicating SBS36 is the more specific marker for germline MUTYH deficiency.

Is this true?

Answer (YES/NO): NO